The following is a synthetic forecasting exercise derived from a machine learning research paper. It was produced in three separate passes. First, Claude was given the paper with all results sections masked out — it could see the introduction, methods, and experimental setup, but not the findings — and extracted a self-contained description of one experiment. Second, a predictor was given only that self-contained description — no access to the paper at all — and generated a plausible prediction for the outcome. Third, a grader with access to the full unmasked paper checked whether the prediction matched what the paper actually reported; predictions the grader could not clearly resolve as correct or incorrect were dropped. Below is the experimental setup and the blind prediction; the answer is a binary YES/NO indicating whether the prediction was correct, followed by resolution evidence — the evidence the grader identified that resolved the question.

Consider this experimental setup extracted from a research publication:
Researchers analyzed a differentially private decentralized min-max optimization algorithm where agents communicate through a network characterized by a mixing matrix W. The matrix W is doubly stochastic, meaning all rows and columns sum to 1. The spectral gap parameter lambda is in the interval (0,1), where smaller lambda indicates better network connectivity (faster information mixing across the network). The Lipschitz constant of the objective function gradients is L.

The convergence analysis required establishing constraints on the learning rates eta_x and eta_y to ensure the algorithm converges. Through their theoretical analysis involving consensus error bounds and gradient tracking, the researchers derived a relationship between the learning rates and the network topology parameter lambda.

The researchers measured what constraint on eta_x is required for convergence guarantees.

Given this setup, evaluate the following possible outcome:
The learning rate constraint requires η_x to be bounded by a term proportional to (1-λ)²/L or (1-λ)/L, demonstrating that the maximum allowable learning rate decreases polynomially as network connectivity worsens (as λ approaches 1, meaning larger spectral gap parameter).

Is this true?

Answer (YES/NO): YES